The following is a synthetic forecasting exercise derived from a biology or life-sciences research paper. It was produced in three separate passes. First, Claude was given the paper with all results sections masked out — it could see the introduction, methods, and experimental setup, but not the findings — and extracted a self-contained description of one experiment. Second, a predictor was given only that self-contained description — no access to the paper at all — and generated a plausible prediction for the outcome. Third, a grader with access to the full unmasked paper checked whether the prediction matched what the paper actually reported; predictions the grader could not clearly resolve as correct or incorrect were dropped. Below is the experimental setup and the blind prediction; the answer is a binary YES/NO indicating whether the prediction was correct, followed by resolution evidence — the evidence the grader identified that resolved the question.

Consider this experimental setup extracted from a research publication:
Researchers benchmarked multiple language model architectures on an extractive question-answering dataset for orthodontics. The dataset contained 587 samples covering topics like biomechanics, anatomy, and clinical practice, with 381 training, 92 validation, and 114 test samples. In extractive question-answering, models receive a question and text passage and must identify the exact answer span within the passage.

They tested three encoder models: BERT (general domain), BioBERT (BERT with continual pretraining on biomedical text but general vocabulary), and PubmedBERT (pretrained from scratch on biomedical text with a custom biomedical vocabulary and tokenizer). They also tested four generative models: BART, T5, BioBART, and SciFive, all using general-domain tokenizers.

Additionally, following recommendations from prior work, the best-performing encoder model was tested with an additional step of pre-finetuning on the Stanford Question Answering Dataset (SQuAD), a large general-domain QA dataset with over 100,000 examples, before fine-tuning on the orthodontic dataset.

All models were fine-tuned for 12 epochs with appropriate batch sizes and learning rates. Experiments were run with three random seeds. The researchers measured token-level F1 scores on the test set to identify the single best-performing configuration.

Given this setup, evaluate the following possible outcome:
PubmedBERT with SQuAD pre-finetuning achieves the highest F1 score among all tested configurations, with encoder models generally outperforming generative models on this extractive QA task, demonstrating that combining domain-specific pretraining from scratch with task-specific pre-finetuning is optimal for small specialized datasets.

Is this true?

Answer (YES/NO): YES